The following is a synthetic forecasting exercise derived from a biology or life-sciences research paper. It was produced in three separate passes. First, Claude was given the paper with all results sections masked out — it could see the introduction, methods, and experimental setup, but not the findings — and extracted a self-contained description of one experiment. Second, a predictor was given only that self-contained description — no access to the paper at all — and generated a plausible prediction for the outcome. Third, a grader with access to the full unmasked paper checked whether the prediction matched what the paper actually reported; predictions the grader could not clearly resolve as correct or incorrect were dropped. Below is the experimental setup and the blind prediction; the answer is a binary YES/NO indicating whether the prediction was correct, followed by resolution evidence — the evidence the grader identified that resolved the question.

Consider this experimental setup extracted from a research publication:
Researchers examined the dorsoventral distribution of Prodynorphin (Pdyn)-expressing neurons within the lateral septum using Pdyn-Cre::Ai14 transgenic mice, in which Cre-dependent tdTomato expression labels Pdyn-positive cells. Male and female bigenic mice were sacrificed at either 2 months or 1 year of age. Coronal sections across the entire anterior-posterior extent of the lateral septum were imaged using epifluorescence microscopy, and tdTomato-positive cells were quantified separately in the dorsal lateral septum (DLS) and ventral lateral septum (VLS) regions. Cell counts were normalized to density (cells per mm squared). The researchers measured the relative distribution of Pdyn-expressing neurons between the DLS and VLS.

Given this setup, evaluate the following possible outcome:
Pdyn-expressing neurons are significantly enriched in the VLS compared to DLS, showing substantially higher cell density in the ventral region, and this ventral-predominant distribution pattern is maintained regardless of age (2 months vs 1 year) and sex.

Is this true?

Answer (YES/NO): NO